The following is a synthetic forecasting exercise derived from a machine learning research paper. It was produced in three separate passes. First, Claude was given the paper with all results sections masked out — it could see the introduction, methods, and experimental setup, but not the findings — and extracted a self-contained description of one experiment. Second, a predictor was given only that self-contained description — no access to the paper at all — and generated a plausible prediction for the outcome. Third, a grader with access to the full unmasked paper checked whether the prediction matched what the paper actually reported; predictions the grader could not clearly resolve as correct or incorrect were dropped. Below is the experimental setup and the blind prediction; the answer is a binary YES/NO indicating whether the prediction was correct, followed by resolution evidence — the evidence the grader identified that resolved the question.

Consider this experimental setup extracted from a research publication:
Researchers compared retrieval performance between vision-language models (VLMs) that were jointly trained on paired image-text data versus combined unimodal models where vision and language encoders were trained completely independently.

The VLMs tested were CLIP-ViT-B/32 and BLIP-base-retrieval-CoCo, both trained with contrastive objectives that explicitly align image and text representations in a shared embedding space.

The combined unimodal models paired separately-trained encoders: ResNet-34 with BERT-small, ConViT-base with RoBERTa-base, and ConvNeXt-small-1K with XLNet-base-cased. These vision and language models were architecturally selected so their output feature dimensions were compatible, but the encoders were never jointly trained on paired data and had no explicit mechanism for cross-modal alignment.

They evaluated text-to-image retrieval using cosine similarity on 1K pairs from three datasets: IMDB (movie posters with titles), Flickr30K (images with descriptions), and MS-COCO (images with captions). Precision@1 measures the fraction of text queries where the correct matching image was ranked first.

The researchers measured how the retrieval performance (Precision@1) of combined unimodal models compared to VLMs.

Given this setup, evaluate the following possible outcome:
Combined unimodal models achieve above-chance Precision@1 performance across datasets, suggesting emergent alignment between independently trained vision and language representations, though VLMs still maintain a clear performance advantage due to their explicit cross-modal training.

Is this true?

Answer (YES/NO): NO